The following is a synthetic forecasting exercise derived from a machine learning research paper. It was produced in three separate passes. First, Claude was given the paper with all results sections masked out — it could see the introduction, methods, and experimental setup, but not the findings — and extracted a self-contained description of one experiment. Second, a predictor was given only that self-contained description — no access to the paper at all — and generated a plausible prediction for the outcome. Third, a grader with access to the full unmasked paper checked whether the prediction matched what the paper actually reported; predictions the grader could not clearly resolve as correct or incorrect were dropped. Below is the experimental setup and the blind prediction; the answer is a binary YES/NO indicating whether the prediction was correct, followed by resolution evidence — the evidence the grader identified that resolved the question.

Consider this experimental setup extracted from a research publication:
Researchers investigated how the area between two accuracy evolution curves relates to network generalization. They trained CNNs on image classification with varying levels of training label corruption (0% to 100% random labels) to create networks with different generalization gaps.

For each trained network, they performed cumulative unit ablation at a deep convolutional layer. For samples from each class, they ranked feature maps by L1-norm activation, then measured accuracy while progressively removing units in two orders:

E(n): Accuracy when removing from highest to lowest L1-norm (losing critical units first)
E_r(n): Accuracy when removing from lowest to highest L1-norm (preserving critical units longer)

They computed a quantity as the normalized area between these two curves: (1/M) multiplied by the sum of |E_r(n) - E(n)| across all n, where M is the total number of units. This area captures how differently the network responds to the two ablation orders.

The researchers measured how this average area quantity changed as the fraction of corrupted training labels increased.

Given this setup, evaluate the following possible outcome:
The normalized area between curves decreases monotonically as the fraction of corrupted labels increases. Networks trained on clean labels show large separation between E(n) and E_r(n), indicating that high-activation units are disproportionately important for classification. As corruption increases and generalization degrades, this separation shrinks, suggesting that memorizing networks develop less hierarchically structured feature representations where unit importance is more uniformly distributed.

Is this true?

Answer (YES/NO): YES